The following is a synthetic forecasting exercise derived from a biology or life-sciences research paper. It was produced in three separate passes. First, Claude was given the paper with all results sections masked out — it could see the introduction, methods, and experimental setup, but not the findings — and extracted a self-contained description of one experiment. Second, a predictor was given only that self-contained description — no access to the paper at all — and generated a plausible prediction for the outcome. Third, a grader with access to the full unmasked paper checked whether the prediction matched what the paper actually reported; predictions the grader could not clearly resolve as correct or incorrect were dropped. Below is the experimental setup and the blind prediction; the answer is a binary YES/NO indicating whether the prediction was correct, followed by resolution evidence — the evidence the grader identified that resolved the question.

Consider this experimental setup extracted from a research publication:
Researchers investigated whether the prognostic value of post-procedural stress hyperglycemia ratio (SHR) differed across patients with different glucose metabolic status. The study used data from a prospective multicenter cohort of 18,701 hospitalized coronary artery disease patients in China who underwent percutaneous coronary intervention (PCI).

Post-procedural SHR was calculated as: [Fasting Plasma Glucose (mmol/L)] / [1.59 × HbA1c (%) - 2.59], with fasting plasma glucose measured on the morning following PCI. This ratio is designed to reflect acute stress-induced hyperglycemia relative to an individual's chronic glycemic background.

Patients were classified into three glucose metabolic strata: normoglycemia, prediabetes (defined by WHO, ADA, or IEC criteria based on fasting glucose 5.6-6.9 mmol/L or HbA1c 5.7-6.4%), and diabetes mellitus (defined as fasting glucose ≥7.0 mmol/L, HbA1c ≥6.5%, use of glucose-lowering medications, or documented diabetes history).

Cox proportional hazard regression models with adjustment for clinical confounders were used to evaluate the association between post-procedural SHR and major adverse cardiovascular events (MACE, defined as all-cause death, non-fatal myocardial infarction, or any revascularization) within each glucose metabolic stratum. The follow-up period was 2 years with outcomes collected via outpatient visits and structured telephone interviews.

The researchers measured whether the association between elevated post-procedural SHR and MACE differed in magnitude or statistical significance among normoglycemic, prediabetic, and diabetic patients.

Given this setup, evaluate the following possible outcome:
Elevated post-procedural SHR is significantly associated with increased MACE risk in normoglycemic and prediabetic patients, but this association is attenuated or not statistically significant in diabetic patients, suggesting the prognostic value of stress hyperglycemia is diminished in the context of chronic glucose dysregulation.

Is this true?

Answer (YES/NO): NO